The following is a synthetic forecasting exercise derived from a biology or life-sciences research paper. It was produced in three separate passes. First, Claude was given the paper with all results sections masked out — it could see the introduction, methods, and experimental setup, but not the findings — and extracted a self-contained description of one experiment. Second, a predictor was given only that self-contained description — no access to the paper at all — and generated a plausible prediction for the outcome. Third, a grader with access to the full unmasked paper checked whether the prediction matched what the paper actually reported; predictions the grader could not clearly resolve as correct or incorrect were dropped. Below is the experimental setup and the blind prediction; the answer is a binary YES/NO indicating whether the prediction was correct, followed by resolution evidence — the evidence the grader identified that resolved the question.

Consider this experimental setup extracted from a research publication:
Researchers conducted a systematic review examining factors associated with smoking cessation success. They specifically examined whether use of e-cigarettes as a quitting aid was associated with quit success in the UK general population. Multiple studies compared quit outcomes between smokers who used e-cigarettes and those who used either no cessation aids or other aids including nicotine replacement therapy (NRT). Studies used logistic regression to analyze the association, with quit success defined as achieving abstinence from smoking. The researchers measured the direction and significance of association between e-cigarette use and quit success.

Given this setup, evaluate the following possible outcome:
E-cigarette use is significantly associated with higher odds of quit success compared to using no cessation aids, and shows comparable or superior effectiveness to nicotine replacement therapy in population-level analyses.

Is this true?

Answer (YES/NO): YES